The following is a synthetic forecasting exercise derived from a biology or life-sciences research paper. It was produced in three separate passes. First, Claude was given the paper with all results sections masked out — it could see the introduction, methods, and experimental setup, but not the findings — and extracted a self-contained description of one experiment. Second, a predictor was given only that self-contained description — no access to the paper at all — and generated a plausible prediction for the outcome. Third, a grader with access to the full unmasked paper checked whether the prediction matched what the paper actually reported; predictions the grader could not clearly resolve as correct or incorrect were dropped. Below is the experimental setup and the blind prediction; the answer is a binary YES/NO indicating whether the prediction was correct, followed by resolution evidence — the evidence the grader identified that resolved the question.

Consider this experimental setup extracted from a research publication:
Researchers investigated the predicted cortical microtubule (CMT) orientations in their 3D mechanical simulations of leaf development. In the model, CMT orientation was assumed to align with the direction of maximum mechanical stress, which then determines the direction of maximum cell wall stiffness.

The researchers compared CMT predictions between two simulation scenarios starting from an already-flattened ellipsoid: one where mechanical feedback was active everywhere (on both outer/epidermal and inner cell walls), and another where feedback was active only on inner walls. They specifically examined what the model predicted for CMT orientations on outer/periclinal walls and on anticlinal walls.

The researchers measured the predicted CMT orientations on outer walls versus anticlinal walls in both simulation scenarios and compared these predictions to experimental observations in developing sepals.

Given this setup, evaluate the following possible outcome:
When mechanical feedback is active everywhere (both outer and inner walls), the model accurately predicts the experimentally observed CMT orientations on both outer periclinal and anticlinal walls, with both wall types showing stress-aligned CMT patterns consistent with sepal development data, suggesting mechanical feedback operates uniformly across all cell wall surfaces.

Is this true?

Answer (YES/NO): NO